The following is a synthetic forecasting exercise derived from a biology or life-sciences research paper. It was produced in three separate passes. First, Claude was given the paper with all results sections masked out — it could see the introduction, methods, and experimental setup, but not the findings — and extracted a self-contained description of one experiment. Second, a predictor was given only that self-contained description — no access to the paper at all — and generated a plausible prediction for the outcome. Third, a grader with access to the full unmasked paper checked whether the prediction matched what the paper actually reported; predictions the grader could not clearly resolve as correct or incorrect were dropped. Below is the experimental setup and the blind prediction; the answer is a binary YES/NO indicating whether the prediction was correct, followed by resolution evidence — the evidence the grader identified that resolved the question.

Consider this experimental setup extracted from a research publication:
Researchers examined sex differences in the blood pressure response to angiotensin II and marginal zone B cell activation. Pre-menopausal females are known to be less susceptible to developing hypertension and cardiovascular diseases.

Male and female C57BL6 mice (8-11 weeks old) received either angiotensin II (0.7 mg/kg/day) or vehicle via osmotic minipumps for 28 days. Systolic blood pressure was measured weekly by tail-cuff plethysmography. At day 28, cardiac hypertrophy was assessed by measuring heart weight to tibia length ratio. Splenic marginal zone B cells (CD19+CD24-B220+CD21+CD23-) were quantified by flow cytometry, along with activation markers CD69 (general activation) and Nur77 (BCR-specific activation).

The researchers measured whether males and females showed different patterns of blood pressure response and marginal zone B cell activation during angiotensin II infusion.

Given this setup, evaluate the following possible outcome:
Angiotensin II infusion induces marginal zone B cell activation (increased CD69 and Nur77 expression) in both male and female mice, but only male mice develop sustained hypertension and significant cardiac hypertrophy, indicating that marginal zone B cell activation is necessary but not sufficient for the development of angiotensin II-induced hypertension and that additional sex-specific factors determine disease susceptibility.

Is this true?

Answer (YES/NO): NO